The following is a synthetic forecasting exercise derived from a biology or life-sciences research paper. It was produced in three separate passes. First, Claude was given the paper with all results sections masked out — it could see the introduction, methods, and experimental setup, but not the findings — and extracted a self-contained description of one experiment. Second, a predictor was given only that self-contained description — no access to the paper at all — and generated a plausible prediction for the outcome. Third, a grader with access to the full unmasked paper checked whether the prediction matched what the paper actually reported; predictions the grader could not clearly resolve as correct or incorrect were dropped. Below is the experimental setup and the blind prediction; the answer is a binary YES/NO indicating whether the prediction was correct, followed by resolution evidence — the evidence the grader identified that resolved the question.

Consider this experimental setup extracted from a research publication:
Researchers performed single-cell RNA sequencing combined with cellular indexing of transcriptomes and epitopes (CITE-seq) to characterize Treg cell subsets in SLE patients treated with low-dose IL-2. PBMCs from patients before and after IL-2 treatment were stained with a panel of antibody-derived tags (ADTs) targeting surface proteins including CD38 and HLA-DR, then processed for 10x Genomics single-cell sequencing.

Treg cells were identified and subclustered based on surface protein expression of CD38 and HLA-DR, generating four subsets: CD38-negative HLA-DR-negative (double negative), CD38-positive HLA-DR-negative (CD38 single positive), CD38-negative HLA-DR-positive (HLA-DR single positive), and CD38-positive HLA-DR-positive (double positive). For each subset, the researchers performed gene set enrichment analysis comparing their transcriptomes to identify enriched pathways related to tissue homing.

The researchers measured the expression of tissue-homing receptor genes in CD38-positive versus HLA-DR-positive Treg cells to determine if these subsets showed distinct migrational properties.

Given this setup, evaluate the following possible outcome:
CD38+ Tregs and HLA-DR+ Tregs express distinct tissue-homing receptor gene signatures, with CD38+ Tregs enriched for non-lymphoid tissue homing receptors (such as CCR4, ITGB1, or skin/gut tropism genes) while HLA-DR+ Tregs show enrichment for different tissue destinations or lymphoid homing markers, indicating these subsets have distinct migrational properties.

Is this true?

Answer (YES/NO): NO